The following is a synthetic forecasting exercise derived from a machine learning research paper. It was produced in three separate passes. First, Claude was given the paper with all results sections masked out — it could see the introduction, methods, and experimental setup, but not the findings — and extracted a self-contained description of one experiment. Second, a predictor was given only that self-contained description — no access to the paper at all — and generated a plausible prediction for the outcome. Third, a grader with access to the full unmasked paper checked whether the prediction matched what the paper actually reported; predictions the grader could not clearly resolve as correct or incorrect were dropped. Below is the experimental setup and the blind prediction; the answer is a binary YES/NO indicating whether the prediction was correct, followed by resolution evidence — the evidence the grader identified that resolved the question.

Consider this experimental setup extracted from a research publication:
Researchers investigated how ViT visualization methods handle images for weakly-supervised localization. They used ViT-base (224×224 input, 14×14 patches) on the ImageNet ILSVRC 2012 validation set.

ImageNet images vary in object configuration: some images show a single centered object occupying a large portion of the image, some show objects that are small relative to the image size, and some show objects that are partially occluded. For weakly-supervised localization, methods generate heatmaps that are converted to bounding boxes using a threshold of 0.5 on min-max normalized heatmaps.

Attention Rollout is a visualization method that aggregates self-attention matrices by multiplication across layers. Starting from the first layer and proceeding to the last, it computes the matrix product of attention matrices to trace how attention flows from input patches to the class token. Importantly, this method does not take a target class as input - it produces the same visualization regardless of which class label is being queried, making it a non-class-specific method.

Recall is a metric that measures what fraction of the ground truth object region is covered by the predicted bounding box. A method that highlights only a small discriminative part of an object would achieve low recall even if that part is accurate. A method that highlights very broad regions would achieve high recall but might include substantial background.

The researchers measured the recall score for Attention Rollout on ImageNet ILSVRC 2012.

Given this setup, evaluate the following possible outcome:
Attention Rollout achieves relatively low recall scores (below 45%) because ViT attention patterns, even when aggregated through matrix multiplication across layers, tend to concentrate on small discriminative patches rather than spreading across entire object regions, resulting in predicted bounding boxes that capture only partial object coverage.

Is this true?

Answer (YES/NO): NO